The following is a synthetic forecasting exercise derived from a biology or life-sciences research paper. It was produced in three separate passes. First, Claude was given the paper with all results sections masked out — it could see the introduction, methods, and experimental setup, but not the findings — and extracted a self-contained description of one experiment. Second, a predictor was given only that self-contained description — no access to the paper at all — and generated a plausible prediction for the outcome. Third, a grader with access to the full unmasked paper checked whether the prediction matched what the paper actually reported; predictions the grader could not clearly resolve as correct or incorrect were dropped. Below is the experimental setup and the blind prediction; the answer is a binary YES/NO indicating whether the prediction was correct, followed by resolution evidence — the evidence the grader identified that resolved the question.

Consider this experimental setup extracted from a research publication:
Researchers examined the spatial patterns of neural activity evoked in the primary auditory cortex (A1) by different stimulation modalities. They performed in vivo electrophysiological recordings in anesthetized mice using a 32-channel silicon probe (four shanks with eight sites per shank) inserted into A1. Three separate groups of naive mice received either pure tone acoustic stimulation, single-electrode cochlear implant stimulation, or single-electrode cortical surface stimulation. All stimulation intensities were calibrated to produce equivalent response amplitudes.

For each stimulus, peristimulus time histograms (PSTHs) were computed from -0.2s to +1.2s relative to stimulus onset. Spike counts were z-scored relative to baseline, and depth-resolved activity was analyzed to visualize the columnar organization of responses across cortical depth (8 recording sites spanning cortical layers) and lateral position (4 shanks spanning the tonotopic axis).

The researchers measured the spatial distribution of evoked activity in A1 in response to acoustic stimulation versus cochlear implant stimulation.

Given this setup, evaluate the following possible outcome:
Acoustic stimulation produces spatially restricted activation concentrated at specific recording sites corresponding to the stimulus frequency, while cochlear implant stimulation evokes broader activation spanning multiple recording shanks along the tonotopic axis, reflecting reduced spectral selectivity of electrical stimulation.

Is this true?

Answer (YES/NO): YES